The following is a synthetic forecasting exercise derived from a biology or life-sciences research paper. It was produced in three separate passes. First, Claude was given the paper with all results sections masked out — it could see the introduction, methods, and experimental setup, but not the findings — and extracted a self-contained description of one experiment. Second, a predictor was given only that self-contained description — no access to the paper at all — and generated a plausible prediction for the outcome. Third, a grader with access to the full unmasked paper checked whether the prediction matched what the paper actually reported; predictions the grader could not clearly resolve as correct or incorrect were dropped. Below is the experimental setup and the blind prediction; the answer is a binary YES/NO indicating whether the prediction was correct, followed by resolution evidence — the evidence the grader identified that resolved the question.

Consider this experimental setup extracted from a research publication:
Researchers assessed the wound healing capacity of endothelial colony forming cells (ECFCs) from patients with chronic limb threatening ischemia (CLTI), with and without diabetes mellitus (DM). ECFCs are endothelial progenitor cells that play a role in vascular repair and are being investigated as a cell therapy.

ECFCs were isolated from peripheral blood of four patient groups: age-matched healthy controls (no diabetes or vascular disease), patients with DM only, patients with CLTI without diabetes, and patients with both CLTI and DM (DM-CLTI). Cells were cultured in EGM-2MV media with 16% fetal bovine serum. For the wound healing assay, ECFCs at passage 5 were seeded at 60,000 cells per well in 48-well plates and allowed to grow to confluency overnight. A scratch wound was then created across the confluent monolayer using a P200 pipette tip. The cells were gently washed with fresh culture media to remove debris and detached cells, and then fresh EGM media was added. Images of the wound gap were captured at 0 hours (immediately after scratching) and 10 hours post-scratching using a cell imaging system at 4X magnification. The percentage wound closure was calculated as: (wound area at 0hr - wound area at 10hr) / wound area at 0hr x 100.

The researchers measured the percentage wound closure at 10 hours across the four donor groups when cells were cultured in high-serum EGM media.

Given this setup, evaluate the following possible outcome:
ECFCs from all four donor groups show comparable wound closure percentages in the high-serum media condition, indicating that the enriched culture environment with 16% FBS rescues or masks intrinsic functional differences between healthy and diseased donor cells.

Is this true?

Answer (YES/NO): NO